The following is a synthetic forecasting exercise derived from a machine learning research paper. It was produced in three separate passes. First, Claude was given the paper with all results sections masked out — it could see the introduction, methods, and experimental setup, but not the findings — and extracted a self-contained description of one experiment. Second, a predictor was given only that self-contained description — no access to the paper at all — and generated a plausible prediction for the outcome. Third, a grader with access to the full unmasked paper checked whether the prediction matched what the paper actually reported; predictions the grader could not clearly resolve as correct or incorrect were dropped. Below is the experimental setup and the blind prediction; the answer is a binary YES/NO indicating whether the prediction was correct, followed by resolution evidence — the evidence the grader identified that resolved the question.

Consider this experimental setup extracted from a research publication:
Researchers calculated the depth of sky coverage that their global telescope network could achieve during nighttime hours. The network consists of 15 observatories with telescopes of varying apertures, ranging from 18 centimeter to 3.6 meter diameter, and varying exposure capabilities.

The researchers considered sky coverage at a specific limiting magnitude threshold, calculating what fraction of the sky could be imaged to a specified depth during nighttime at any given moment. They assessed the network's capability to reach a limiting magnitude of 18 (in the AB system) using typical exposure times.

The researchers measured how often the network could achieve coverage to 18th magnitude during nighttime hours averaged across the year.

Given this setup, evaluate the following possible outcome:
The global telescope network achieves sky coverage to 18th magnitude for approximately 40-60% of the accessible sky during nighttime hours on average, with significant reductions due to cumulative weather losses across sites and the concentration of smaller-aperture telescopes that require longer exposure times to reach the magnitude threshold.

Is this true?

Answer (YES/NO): NO